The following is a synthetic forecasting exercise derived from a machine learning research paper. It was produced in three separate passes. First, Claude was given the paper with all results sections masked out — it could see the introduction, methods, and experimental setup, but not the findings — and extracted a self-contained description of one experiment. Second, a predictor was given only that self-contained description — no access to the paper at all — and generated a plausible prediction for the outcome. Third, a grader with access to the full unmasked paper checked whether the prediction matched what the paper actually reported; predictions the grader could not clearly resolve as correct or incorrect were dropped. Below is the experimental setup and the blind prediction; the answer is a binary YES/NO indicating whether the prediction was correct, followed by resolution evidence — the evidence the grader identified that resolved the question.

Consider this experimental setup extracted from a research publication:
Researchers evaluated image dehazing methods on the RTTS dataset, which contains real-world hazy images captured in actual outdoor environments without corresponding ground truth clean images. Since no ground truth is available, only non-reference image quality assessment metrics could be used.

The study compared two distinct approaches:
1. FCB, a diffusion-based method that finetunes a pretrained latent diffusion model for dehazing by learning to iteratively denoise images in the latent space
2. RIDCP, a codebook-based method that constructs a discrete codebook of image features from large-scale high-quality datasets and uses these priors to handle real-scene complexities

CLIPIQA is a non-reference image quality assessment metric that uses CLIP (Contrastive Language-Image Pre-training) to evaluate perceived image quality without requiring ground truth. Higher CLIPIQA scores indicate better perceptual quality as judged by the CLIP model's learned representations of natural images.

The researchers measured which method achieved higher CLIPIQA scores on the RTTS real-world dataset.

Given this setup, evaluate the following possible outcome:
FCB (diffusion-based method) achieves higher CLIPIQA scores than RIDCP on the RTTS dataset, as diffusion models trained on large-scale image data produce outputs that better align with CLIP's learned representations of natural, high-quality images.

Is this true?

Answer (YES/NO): NO